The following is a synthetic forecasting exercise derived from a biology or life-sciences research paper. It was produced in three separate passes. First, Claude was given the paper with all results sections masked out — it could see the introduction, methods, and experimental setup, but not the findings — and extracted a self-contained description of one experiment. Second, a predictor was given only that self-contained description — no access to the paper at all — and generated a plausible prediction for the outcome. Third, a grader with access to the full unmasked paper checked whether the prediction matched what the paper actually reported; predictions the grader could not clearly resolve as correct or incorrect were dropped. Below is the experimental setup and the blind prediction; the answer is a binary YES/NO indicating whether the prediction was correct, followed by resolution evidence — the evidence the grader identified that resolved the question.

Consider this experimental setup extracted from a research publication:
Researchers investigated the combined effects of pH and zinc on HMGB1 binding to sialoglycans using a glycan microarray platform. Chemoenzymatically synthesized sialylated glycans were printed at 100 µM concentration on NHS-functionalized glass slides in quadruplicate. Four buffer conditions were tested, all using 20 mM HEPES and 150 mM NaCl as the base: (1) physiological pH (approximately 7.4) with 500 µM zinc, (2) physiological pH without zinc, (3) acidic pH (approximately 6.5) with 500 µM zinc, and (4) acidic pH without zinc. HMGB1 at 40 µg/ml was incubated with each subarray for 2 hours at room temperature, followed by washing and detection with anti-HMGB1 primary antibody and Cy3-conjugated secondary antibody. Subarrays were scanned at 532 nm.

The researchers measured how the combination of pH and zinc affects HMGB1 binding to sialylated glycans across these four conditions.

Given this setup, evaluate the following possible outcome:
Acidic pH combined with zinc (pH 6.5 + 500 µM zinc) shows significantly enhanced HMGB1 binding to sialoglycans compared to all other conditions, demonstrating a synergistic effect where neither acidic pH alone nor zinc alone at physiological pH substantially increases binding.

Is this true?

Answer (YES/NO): NO